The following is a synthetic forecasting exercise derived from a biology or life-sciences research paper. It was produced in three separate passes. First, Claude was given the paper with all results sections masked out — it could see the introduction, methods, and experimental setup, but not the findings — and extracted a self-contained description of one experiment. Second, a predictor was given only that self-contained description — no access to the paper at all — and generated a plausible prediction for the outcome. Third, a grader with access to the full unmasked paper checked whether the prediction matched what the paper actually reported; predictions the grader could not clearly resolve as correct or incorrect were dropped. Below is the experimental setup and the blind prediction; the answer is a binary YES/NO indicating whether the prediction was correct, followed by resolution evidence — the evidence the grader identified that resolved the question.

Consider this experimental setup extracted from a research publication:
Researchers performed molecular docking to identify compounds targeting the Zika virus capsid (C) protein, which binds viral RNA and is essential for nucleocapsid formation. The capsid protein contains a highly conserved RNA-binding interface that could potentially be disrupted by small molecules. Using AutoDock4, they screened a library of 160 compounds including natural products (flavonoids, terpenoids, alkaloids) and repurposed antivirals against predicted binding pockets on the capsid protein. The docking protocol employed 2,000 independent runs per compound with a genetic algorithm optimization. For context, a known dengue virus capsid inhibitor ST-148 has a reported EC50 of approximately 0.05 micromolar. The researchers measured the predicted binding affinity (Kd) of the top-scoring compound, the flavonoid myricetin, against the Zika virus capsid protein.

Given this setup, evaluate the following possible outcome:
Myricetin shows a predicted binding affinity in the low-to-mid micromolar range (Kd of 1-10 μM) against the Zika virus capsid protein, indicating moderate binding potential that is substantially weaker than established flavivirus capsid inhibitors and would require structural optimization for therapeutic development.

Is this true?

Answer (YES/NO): YES